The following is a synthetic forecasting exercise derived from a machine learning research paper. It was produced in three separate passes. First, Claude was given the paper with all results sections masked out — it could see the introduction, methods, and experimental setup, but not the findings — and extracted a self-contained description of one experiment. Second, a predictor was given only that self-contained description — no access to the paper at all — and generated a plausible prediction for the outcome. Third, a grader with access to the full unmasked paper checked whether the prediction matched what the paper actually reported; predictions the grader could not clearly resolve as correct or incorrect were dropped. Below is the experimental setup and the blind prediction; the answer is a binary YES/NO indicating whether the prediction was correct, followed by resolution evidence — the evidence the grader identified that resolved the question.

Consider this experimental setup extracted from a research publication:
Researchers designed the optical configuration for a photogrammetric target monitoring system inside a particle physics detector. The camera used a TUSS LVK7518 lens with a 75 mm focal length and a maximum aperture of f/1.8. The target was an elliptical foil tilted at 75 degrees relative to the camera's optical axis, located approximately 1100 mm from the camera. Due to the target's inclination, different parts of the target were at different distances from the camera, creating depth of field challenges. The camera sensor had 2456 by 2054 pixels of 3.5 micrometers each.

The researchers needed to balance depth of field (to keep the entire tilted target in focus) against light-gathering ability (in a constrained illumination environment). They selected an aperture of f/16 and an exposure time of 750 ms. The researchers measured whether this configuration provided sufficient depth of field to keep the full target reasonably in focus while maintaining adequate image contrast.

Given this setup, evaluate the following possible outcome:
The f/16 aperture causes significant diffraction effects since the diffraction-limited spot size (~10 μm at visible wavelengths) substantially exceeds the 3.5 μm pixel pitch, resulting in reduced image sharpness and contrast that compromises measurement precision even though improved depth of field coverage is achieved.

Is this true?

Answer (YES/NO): NO